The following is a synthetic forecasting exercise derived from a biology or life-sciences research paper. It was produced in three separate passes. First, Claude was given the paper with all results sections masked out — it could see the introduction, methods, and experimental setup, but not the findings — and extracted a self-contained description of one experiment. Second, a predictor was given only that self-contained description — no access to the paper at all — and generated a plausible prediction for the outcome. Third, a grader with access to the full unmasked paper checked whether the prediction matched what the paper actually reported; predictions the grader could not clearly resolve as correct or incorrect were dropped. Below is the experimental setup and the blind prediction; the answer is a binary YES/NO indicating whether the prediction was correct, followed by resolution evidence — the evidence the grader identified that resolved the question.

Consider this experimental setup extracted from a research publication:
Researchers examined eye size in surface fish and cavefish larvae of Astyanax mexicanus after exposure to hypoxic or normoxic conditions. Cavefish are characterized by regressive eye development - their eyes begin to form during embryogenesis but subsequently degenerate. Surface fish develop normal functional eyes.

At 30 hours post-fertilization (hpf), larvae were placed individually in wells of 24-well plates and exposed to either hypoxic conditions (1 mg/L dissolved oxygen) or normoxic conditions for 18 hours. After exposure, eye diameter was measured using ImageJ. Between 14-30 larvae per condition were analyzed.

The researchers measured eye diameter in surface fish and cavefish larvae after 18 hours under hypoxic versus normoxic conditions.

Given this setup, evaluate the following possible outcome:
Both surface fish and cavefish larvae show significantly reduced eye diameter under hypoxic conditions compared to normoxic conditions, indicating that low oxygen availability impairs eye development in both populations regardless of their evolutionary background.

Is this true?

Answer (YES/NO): NO